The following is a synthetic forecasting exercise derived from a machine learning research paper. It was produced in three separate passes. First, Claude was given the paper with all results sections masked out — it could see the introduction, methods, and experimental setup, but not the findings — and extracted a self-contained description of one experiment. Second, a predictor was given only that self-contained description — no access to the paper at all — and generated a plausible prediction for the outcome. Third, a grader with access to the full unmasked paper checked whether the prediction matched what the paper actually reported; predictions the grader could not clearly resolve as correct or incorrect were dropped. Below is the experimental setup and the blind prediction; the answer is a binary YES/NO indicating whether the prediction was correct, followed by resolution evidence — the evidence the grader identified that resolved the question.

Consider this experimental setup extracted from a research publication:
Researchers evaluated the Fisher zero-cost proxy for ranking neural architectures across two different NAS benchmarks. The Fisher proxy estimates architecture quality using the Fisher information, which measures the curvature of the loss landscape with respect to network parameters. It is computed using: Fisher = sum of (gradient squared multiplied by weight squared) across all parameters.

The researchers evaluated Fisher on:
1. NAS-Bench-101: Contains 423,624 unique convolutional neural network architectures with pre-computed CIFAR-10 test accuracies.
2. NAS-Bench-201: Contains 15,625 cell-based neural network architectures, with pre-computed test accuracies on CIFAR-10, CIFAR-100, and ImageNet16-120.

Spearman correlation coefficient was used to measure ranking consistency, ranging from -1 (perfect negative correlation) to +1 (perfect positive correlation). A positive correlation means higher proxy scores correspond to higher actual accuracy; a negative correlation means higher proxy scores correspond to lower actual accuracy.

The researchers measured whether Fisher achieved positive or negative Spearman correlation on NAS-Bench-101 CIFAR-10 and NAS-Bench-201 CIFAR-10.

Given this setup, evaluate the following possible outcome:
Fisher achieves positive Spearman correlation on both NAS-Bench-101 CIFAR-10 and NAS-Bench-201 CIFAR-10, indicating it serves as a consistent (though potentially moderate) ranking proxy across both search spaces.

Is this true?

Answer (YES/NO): NO